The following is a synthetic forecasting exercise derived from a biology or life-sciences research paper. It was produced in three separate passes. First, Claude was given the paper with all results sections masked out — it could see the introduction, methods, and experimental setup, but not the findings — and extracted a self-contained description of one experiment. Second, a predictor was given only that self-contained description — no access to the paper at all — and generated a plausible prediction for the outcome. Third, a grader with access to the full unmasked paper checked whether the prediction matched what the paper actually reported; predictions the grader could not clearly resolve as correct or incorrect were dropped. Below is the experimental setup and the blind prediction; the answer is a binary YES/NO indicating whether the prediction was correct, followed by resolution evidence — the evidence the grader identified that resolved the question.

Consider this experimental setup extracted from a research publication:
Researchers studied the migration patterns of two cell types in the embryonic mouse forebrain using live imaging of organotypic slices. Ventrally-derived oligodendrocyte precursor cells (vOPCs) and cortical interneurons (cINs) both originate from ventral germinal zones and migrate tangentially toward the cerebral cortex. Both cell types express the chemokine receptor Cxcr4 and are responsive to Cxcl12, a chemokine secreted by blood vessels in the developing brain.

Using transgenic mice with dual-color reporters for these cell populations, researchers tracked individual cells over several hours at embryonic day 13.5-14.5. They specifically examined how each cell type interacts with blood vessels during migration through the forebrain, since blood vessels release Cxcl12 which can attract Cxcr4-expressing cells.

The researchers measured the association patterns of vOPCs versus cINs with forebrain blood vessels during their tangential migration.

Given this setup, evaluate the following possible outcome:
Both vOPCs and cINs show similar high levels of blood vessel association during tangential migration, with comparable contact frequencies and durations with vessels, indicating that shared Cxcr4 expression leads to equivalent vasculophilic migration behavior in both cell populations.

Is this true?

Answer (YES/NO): NO